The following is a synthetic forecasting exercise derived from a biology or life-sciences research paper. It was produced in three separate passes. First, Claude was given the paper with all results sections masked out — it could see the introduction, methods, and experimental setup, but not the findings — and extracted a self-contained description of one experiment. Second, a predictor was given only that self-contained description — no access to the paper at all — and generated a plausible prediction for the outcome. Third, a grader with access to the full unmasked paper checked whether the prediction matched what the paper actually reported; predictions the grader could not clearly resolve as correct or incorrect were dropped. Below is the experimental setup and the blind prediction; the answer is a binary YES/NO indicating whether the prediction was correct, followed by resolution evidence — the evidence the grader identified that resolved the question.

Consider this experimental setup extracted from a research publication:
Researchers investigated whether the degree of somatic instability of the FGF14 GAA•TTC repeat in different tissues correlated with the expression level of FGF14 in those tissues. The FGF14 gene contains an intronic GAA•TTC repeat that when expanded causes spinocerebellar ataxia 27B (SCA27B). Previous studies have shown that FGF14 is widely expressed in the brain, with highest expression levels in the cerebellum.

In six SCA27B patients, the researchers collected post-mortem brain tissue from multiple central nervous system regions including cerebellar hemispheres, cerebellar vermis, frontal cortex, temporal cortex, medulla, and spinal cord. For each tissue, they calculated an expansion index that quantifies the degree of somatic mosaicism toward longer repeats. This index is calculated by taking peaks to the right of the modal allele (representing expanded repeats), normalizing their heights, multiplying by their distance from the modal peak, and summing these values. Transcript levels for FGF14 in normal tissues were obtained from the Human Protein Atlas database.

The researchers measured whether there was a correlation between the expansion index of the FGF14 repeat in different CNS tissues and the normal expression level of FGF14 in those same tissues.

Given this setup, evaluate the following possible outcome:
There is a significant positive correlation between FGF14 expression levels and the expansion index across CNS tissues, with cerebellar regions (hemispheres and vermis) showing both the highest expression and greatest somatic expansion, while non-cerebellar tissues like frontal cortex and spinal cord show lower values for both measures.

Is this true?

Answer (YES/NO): YES